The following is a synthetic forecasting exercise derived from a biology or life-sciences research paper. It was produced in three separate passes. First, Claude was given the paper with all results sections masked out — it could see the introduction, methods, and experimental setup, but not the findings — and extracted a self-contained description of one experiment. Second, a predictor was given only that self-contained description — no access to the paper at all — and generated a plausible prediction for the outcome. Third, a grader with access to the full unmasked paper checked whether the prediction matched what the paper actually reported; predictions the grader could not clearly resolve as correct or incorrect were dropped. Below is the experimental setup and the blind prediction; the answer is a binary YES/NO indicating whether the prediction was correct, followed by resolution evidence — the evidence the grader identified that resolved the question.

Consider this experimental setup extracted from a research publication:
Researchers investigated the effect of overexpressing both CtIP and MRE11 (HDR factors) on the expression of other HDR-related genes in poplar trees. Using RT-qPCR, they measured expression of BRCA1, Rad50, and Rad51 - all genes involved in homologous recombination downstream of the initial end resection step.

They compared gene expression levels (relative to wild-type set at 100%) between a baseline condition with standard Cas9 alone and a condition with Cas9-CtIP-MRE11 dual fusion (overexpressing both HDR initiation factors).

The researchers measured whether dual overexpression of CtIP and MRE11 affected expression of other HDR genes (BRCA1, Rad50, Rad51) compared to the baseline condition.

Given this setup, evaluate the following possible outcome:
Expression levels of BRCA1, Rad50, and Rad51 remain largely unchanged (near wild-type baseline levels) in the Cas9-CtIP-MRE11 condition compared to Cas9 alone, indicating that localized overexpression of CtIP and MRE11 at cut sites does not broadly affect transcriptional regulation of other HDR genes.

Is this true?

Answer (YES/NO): NO